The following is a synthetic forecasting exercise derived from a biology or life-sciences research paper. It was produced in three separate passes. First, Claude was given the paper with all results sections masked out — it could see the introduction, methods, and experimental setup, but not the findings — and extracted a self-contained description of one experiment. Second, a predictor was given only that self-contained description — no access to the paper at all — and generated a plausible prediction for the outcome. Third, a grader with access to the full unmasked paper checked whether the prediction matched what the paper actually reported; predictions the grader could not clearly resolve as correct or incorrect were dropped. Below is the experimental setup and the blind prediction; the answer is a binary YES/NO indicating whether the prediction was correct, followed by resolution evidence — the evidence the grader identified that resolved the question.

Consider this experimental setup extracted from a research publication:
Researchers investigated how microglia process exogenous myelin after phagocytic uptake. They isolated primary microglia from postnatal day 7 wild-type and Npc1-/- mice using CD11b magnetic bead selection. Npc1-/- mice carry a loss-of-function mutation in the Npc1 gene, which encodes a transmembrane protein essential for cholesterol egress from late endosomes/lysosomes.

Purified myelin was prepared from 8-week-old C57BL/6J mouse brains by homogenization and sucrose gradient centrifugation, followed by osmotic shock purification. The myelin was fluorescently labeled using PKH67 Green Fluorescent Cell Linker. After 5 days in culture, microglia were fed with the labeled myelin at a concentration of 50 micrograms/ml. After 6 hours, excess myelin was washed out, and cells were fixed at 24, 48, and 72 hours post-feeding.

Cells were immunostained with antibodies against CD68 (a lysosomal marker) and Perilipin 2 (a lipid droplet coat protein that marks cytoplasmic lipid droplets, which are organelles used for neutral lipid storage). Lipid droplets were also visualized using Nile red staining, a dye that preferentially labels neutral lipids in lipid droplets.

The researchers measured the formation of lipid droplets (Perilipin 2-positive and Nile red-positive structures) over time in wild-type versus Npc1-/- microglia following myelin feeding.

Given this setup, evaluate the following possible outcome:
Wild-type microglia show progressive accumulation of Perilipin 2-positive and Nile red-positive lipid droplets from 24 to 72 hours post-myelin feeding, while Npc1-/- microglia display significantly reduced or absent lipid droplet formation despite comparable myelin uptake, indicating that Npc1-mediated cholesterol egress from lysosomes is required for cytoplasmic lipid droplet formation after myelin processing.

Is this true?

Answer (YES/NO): YES